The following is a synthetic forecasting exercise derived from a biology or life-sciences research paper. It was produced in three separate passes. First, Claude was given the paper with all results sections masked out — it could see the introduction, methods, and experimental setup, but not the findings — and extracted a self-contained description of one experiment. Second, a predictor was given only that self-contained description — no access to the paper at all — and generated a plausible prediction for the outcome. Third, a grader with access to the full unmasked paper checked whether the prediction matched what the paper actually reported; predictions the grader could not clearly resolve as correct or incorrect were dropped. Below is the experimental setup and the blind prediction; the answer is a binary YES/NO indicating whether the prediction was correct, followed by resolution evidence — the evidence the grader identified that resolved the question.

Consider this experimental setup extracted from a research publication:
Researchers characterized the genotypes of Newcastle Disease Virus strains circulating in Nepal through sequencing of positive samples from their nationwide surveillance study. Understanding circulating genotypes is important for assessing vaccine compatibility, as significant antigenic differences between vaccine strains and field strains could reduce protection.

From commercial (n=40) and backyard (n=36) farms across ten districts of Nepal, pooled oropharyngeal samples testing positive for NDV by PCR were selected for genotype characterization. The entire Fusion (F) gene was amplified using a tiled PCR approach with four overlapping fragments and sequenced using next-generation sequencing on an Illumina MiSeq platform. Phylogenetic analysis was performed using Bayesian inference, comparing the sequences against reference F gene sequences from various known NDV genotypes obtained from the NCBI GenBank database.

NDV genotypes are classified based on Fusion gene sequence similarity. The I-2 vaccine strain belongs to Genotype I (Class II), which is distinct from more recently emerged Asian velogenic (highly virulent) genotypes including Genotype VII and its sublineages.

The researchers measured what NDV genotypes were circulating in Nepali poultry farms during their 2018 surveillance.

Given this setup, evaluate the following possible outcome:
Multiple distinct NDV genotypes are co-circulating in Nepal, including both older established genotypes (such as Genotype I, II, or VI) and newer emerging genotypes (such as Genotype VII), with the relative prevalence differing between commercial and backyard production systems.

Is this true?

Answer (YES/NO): NO